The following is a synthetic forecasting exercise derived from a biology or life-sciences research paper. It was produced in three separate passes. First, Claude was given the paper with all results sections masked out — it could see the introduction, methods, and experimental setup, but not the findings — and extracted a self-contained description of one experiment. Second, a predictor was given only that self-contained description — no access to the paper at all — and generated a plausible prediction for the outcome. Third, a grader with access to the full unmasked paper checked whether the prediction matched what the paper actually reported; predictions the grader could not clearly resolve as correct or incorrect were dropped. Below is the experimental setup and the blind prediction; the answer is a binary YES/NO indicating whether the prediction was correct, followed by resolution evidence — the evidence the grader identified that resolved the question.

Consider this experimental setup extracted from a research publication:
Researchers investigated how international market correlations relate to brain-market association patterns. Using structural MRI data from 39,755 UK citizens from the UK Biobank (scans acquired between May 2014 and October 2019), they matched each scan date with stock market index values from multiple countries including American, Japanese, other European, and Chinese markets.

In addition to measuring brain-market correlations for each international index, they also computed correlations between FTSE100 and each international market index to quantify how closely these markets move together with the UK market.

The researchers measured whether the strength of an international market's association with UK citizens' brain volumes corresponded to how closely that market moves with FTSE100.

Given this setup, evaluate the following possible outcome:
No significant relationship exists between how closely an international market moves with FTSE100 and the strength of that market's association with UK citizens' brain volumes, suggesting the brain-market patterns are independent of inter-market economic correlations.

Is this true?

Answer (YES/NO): NO